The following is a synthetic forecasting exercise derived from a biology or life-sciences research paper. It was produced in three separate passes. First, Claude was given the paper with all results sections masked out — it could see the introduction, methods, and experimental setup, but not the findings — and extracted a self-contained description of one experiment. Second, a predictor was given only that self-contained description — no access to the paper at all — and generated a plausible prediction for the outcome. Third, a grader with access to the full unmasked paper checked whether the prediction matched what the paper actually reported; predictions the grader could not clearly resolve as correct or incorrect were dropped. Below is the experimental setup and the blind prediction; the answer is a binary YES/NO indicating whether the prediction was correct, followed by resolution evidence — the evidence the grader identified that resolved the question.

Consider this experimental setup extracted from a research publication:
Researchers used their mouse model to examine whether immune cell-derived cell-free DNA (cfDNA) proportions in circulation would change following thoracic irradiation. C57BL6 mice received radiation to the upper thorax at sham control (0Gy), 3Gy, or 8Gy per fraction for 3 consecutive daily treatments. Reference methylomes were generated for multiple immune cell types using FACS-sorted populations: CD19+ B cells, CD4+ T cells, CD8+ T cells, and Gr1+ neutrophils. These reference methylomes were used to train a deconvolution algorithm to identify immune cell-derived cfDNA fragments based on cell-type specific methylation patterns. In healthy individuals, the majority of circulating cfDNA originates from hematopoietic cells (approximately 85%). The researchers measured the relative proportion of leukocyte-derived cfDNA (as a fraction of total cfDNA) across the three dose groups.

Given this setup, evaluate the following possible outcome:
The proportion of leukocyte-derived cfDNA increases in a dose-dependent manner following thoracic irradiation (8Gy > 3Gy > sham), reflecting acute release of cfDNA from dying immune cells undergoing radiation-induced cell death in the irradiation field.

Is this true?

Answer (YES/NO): NO